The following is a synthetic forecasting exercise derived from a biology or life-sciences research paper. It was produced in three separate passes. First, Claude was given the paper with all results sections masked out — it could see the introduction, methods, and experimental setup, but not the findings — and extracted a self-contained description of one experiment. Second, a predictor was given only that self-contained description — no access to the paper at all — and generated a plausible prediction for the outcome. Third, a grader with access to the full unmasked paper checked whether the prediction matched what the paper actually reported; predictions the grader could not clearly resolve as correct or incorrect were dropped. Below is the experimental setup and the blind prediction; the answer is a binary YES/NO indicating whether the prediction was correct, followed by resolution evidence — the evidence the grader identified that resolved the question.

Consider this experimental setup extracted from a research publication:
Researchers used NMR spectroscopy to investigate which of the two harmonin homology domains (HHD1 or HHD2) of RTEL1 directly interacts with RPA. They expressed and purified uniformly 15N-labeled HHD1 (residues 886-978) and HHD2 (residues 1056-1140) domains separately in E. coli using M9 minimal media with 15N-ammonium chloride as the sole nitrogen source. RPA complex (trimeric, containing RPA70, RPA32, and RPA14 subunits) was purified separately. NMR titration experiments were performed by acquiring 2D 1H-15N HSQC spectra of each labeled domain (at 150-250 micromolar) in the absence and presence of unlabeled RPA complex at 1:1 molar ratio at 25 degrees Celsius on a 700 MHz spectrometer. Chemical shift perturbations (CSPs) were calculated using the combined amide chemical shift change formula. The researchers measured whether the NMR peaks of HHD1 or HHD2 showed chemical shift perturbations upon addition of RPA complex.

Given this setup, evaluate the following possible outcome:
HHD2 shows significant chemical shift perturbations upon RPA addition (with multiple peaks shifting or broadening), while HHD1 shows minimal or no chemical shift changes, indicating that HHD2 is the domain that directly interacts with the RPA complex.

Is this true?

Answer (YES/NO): YES